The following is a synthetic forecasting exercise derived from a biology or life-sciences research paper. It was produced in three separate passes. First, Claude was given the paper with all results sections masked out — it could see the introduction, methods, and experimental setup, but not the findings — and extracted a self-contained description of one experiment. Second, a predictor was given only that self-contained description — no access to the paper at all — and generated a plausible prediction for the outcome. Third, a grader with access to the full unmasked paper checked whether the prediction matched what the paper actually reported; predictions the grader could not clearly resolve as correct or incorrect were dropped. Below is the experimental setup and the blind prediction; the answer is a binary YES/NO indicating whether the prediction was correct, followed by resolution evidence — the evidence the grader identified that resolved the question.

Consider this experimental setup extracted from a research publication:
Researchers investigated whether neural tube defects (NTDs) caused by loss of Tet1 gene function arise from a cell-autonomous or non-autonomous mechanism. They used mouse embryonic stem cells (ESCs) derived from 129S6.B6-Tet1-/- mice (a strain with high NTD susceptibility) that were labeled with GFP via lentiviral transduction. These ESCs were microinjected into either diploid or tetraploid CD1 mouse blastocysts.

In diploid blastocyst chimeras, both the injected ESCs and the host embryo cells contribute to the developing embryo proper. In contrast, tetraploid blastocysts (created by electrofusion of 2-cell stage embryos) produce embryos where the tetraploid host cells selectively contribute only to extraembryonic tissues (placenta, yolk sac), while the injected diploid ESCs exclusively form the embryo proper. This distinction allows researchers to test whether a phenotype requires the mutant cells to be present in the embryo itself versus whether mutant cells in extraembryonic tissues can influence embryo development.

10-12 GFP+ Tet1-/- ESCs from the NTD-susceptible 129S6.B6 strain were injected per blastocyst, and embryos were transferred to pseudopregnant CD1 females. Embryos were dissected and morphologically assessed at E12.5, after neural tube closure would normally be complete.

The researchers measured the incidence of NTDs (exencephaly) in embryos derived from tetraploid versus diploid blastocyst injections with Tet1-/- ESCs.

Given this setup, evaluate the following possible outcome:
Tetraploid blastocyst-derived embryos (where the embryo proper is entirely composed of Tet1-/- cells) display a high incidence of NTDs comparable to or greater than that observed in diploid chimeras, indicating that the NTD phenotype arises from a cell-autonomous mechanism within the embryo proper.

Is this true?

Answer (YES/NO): NO